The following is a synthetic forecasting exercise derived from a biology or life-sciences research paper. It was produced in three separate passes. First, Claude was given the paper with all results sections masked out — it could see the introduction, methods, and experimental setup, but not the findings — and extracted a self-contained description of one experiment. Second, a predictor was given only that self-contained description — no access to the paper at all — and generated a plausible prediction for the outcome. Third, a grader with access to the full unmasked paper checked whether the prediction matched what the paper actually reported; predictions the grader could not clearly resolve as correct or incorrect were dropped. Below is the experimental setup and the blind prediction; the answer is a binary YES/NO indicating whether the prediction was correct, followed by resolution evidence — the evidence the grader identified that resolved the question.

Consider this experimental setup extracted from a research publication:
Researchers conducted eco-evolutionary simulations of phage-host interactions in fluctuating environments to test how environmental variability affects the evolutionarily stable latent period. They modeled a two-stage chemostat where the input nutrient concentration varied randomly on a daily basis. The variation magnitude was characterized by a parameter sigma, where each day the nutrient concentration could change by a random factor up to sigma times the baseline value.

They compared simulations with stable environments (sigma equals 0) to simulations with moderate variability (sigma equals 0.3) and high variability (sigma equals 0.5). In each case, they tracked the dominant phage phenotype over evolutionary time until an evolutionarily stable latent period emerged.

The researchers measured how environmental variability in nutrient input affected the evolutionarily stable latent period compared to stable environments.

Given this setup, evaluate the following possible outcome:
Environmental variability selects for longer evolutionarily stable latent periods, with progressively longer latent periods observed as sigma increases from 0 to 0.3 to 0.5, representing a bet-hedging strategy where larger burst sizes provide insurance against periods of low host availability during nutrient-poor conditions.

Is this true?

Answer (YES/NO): NO